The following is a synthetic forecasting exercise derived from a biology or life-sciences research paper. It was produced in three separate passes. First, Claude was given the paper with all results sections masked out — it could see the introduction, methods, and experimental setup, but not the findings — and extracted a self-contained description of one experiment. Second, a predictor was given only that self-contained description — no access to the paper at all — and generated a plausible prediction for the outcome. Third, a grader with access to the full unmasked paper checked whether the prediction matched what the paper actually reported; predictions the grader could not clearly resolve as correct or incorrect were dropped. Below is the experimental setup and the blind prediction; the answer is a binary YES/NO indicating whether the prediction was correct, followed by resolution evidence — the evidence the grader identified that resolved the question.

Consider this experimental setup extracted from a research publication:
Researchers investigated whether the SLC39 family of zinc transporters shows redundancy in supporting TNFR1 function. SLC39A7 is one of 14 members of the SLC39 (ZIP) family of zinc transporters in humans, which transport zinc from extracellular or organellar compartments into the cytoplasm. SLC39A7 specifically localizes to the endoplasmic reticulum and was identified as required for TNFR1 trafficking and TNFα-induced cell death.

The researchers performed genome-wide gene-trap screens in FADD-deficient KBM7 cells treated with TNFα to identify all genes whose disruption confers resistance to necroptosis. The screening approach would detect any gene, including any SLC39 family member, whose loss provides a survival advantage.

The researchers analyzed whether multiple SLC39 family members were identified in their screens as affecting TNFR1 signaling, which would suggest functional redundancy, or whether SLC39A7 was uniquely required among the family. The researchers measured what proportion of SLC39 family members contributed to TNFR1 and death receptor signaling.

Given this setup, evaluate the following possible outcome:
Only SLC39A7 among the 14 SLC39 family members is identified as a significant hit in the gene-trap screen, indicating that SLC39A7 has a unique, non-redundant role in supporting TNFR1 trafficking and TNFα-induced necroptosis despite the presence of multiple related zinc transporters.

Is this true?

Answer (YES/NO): YES